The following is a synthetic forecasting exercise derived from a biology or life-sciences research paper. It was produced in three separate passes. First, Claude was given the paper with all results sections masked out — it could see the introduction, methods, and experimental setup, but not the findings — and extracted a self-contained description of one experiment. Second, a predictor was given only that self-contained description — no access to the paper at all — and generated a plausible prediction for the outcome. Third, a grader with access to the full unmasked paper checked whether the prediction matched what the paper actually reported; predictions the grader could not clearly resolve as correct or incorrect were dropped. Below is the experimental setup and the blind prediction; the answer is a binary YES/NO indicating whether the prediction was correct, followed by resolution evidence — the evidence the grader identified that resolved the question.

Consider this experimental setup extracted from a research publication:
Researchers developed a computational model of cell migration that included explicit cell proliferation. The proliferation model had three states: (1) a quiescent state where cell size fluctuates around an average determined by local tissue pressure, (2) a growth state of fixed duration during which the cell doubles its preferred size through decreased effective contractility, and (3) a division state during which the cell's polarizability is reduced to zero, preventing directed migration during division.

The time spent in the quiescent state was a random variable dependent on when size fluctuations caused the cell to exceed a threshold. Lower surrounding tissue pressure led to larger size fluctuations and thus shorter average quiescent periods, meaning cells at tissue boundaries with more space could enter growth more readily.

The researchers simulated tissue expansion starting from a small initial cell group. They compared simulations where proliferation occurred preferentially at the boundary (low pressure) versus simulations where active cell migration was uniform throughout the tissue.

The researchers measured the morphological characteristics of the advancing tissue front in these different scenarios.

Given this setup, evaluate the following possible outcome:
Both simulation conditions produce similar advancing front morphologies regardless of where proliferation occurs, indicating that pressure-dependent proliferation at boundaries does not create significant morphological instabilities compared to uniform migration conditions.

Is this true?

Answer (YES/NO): NO